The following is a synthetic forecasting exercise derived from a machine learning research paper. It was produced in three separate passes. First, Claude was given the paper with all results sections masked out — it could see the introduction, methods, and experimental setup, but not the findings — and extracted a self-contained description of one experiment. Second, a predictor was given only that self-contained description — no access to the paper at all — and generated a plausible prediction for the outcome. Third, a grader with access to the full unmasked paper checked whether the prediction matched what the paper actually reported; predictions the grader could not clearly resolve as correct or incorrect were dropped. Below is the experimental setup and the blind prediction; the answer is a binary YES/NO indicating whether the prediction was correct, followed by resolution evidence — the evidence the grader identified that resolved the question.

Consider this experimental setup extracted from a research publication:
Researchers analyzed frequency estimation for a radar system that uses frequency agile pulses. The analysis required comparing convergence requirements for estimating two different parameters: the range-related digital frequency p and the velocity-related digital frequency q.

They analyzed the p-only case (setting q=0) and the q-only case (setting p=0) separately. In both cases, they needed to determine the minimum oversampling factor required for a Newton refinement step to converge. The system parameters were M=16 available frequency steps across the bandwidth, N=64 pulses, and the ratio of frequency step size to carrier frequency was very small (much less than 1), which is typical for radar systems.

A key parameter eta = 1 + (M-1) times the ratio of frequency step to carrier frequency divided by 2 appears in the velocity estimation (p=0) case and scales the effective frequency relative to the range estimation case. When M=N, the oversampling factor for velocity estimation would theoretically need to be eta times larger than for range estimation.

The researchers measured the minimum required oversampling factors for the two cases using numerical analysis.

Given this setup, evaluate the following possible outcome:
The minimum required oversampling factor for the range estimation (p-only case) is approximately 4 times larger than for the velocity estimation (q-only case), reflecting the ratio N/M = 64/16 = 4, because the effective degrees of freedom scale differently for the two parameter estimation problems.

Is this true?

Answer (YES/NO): NO